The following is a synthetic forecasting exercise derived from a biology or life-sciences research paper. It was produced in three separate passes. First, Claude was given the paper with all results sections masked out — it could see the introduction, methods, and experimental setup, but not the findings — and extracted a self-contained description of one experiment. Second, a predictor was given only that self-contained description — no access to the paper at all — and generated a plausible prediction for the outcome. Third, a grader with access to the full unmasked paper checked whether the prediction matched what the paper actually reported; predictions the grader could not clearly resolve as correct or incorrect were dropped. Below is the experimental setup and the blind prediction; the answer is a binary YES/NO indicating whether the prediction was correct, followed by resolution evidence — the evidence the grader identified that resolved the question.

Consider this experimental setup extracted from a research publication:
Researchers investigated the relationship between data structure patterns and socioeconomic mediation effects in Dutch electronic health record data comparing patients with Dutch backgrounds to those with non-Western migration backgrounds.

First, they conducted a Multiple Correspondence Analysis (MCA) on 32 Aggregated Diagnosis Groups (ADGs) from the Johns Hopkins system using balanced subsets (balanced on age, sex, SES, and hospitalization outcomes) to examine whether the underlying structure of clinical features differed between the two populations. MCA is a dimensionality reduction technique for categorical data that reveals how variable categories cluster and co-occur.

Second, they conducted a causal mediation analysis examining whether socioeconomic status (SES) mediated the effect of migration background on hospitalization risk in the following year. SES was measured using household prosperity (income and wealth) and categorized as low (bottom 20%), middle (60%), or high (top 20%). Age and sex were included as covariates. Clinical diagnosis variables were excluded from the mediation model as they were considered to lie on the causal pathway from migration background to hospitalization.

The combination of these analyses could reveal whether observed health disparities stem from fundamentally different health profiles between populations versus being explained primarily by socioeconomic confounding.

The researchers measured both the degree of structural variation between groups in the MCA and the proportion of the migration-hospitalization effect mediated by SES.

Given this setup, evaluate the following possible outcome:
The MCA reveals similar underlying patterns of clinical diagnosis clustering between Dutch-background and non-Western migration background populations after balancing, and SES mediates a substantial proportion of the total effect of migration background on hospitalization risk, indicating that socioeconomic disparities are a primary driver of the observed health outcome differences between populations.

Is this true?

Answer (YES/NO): YES